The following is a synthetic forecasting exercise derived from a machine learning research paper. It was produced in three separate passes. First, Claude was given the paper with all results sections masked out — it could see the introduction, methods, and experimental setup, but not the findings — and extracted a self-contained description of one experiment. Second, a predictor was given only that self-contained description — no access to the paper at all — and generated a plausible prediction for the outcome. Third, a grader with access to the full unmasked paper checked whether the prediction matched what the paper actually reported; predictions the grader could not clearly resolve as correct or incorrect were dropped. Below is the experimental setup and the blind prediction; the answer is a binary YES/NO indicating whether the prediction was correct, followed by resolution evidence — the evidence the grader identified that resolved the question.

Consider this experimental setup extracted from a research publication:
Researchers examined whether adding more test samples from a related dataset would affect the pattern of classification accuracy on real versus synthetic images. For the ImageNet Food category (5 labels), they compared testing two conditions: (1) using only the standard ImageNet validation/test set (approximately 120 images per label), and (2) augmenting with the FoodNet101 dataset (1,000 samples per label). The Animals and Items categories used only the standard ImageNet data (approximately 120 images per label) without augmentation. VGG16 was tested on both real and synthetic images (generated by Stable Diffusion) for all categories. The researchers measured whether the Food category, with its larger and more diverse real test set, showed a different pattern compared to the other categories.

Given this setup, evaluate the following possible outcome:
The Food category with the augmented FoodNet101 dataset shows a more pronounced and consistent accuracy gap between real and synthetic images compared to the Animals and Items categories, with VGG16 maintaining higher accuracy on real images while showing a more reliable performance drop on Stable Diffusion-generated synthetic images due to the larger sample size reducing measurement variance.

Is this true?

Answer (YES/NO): NO